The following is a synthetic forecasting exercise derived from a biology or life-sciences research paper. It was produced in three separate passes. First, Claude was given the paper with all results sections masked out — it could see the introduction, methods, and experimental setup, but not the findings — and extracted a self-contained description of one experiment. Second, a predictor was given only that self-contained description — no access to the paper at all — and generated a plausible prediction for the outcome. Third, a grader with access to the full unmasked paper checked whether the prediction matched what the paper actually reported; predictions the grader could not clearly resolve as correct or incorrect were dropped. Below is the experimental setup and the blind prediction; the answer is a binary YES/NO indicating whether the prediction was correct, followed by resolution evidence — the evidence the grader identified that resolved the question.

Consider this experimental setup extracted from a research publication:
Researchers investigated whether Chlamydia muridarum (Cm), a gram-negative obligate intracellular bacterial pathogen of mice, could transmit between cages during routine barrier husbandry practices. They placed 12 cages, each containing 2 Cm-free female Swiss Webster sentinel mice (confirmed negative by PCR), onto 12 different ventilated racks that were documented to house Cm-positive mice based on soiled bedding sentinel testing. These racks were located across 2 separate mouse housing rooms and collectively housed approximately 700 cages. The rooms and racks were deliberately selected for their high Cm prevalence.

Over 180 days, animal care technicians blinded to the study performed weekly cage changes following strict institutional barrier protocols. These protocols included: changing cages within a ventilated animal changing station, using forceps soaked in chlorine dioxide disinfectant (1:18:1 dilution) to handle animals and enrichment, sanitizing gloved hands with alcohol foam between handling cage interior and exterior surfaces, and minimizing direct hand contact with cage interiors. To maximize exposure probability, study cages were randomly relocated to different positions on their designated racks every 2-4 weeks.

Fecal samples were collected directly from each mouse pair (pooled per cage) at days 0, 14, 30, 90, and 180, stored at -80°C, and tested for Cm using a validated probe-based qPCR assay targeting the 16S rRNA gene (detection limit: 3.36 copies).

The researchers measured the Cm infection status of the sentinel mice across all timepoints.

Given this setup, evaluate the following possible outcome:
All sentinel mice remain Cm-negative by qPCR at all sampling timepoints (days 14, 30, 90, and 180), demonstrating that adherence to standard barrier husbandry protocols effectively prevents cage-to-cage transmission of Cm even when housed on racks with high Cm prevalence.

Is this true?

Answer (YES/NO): YES